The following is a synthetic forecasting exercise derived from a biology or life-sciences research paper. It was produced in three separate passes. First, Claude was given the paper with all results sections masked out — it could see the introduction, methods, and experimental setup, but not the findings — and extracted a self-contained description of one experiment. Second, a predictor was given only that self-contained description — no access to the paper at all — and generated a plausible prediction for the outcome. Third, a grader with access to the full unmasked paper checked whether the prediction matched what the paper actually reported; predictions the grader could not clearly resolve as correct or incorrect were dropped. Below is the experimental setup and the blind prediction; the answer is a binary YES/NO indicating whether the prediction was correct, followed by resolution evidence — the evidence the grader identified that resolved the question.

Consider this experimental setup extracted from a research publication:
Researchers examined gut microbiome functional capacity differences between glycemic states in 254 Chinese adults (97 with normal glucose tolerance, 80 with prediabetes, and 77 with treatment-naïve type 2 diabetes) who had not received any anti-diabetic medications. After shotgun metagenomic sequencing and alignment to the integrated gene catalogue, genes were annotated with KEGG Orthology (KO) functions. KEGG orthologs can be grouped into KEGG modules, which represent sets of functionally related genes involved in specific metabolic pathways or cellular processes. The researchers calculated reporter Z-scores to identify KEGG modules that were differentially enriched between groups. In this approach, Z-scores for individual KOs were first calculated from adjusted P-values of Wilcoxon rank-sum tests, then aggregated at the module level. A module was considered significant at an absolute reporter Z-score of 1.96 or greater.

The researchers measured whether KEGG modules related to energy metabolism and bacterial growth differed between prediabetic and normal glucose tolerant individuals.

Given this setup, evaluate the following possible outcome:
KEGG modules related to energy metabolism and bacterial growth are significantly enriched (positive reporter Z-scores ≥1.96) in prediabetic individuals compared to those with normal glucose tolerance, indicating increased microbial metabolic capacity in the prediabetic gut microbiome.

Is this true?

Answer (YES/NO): NO